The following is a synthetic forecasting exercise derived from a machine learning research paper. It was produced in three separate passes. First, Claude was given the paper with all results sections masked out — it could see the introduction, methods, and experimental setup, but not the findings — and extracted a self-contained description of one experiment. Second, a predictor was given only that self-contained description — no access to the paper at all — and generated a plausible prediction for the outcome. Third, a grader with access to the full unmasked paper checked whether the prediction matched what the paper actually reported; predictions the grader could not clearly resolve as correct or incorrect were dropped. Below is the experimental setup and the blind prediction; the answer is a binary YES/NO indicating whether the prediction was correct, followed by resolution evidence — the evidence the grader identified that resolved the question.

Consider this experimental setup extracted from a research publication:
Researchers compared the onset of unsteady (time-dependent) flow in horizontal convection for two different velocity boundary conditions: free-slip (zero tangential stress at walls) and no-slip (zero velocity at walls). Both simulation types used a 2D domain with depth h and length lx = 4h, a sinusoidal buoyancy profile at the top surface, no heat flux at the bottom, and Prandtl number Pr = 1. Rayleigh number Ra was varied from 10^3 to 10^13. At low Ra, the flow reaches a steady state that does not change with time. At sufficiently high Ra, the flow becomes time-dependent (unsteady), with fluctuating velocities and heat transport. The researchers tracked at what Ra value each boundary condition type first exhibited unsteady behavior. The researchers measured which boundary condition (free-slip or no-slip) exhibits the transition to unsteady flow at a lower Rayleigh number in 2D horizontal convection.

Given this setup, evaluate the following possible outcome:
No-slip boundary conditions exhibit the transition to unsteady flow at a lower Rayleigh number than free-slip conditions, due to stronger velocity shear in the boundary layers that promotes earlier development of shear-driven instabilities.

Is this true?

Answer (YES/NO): NO